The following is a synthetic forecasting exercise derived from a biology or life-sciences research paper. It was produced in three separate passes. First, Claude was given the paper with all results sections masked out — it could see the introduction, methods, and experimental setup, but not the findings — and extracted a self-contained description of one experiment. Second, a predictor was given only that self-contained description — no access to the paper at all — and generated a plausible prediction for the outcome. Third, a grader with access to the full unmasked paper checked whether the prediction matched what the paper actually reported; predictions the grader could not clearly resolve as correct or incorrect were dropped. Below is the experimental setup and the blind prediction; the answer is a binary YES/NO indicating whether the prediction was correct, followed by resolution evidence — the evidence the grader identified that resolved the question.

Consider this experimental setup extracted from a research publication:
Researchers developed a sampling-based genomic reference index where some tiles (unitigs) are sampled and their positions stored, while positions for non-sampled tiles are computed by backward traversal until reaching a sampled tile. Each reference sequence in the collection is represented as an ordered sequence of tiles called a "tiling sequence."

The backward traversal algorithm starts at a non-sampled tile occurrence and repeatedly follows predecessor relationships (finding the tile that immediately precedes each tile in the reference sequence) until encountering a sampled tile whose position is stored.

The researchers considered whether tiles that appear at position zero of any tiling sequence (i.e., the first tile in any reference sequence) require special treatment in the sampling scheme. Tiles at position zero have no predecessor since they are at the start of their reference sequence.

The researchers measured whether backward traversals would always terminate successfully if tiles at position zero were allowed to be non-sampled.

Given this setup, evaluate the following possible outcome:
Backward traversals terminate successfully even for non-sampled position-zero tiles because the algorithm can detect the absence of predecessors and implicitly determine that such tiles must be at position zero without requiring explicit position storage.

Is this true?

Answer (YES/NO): NO